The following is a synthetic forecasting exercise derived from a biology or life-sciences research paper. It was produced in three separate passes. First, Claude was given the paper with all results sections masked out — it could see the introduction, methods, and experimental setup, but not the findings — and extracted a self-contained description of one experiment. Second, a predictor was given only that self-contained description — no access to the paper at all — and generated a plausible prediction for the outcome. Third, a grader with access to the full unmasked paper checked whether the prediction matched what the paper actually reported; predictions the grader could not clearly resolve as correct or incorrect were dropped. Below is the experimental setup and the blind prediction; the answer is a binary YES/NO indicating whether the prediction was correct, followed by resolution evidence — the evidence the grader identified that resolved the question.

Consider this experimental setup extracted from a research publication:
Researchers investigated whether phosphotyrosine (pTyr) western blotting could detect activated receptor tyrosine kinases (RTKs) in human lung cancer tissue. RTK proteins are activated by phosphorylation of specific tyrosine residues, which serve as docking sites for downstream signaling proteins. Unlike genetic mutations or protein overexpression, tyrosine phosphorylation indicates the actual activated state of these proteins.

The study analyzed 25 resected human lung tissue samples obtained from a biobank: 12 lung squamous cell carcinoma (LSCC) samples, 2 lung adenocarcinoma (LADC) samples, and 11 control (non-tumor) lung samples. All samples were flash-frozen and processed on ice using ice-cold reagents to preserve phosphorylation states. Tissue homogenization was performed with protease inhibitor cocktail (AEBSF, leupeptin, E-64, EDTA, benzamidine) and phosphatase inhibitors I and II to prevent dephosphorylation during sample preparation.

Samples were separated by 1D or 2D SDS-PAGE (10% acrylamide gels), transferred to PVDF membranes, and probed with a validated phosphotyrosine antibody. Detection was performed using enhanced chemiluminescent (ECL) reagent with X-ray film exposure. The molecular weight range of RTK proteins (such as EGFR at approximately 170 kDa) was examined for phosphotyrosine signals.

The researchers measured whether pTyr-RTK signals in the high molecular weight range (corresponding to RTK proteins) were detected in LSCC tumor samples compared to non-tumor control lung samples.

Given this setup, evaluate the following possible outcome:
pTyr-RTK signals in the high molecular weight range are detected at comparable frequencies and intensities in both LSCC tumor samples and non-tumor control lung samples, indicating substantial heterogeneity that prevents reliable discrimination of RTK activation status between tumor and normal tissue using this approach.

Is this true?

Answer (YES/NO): NO